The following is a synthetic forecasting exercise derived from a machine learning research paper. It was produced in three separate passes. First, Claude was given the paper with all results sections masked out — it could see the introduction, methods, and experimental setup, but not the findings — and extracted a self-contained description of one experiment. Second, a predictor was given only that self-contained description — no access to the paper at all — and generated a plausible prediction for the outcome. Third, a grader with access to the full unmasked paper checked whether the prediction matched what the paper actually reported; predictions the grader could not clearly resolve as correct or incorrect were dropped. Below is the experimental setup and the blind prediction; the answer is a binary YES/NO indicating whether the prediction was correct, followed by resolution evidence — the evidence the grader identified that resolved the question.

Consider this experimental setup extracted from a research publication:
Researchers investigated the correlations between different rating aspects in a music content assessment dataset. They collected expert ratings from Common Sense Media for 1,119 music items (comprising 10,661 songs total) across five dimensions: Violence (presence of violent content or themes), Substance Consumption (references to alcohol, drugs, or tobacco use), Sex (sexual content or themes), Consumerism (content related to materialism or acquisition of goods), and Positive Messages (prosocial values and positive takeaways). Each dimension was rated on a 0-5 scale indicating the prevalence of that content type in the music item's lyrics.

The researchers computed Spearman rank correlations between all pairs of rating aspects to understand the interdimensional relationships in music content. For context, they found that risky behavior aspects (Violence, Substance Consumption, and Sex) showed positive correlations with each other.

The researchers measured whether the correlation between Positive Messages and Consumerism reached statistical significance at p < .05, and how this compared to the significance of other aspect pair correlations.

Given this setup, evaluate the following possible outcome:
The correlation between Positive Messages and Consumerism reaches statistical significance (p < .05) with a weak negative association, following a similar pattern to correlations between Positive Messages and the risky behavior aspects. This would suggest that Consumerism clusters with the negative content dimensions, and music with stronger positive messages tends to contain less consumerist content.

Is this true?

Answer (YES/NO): NO